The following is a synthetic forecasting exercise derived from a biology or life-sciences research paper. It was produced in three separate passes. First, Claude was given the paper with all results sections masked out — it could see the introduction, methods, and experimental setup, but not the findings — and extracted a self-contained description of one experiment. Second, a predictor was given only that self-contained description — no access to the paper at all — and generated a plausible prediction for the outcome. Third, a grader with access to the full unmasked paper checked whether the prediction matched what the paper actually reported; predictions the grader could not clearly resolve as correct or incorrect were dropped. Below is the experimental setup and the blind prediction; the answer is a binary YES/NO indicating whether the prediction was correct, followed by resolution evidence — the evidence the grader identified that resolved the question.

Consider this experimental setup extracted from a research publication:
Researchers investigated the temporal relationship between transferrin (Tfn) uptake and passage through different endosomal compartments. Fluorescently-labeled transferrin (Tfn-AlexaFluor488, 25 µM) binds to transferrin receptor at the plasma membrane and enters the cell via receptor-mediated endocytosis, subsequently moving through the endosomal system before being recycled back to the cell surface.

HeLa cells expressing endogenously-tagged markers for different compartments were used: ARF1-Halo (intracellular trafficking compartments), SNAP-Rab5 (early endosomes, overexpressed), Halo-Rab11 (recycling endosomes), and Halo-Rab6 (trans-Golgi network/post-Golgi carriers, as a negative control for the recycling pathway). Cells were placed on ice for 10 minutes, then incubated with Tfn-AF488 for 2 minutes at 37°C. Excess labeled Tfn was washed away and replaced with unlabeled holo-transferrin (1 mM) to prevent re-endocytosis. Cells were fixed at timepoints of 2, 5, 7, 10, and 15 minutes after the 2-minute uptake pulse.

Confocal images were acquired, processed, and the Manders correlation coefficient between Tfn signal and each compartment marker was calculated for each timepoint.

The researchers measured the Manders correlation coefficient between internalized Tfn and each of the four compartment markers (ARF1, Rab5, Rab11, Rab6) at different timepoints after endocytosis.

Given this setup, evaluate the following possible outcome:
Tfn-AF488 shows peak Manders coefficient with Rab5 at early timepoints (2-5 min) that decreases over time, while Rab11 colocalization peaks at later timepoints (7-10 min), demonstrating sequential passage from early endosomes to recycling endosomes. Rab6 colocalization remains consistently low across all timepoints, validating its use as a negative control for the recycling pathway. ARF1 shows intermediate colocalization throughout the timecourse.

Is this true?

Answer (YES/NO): NO